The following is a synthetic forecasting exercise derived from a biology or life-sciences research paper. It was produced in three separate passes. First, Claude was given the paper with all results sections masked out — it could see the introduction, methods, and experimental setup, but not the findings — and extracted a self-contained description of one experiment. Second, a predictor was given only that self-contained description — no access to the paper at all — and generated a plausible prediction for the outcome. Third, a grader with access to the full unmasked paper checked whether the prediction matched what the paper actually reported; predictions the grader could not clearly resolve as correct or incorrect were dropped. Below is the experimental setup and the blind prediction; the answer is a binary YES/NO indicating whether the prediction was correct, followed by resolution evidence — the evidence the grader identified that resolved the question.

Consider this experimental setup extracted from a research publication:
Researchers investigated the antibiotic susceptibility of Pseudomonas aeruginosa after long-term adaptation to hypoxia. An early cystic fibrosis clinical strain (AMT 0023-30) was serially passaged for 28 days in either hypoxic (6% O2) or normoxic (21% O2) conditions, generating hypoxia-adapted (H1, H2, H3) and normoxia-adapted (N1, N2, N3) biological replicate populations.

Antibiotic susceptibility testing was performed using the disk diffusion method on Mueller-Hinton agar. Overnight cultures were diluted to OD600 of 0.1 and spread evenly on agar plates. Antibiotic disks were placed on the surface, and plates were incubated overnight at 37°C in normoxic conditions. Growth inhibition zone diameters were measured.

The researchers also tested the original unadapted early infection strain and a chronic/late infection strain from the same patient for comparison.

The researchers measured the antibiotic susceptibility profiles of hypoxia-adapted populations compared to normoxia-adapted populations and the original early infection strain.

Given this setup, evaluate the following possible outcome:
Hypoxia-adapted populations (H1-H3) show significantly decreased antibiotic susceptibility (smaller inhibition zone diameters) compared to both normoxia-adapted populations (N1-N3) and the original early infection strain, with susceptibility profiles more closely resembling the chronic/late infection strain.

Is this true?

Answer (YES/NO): NO